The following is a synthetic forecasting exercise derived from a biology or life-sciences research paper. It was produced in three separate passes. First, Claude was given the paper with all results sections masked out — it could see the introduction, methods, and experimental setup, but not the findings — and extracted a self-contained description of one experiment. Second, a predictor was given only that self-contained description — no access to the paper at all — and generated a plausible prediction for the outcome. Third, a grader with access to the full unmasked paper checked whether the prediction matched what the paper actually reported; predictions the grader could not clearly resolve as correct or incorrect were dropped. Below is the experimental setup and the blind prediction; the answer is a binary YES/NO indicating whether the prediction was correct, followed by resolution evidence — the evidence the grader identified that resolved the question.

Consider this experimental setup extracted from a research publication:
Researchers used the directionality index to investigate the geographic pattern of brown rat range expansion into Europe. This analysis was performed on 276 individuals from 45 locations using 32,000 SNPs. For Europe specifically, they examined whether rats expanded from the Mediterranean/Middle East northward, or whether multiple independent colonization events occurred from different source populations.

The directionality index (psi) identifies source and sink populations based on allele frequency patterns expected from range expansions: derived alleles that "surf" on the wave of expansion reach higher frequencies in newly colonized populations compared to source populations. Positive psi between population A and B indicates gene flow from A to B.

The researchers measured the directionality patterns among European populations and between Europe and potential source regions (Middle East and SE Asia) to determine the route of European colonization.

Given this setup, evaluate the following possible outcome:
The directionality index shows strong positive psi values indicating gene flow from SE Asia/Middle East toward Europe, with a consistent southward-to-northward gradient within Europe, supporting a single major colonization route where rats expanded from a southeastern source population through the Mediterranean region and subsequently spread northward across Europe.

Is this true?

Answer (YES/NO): NO